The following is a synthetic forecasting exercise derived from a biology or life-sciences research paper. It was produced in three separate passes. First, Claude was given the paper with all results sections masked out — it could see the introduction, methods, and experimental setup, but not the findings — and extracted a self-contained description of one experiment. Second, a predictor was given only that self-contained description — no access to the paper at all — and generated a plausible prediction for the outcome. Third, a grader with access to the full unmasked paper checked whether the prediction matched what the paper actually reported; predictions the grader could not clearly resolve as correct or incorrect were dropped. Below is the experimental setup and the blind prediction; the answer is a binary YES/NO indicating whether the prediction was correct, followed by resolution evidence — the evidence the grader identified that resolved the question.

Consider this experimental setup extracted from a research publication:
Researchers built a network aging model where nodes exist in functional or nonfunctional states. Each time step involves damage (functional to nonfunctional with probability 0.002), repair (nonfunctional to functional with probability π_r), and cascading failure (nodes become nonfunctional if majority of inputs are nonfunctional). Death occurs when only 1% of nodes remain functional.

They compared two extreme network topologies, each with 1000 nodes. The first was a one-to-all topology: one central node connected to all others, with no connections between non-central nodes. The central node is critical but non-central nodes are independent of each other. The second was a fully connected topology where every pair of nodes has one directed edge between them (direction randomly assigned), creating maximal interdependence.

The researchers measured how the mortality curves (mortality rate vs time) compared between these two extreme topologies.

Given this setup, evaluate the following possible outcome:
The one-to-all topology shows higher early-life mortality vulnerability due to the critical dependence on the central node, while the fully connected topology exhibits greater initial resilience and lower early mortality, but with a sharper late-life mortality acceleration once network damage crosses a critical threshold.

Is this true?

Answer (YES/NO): NO